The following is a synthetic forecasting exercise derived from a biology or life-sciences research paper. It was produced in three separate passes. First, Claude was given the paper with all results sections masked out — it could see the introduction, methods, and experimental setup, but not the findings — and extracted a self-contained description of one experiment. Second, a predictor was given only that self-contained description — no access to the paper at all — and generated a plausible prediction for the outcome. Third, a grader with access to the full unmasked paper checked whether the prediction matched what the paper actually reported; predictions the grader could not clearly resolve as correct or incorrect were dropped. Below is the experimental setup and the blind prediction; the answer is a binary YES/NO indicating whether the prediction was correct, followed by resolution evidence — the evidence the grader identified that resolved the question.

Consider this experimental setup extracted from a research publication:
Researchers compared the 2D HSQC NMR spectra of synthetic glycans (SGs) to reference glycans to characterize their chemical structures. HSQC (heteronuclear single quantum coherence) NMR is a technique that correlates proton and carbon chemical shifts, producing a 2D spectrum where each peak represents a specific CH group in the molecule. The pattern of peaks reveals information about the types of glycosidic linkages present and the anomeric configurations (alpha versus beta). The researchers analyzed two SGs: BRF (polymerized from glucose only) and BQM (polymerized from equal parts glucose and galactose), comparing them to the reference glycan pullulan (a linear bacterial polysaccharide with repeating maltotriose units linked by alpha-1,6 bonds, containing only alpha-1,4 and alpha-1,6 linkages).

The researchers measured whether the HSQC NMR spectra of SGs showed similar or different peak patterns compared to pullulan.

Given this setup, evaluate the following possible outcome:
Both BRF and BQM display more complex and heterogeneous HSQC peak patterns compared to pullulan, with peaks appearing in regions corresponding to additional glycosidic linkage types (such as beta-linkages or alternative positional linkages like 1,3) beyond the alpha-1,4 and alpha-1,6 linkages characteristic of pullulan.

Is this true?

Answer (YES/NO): NO